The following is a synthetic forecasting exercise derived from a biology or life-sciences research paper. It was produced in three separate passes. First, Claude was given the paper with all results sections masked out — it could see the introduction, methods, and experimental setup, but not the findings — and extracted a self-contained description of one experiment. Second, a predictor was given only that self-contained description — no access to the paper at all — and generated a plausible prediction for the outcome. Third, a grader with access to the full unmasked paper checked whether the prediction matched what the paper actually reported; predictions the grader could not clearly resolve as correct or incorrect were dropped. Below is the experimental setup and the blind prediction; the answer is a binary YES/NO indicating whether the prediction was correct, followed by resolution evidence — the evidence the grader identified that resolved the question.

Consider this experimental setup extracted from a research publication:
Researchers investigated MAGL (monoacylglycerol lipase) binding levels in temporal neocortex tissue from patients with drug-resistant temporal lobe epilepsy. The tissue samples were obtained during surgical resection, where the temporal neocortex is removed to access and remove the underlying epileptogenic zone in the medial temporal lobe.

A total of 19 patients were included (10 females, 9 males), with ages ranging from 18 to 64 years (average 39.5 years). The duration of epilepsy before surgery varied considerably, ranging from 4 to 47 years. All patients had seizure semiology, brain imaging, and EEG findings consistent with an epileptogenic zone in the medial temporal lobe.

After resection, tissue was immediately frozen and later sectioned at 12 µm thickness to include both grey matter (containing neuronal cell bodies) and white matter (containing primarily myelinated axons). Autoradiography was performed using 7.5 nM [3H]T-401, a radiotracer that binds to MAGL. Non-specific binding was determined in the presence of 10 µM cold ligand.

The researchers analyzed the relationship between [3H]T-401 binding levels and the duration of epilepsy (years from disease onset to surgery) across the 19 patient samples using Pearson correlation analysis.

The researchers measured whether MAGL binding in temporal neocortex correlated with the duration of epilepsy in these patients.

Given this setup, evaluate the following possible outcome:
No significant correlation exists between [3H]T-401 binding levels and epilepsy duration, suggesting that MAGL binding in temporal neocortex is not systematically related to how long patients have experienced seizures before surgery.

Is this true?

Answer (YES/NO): YES